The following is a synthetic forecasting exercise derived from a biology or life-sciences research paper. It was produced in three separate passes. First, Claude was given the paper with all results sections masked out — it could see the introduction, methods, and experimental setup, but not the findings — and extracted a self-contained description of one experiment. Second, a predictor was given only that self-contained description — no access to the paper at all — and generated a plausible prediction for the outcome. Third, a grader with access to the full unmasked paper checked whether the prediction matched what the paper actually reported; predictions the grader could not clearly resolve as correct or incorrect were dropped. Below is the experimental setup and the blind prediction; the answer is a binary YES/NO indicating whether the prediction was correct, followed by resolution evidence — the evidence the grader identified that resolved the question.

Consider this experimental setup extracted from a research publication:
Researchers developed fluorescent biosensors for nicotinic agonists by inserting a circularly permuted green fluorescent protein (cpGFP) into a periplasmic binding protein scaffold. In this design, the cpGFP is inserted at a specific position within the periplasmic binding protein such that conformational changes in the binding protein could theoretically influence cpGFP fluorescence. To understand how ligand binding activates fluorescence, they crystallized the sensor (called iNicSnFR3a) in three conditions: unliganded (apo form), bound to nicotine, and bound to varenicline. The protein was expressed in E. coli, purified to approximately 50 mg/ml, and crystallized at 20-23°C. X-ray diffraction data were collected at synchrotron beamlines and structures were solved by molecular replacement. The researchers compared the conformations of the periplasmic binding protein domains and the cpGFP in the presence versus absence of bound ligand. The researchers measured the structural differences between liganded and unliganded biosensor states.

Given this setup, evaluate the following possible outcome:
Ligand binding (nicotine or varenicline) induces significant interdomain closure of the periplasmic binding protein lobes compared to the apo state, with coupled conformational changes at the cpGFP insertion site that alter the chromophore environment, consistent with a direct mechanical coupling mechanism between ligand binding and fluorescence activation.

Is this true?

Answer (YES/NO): YES